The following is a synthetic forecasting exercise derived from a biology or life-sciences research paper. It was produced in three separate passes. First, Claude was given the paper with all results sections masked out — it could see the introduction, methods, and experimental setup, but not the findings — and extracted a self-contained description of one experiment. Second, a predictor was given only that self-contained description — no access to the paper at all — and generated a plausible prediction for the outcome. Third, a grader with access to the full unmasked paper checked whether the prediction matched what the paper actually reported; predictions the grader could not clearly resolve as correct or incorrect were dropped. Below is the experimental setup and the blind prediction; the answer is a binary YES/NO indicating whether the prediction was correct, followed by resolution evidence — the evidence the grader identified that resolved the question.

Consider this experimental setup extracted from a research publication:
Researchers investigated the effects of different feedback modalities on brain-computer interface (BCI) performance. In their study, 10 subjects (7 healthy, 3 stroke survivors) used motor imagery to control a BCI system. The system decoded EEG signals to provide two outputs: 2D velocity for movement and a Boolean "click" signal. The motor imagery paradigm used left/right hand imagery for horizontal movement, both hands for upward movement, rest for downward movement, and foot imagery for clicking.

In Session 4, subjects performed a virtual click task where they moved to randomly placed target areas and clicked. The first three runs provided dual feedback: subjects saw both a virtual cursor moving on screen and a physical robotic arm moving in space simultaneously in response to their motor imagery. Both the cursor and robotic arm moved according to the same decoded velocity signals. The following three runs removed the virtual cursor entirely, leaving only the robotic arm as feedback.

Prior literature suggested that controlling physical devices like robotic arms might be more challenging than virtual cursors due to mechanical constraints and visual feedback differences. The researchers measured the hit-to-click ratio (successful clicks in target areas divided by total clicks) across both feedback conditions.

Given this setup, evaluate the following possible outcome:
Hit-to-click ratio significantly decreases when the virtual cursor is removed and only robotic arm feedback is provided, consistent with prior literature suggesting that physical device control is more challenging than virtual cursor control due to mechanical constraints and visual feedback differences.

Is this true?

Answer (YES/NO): NO